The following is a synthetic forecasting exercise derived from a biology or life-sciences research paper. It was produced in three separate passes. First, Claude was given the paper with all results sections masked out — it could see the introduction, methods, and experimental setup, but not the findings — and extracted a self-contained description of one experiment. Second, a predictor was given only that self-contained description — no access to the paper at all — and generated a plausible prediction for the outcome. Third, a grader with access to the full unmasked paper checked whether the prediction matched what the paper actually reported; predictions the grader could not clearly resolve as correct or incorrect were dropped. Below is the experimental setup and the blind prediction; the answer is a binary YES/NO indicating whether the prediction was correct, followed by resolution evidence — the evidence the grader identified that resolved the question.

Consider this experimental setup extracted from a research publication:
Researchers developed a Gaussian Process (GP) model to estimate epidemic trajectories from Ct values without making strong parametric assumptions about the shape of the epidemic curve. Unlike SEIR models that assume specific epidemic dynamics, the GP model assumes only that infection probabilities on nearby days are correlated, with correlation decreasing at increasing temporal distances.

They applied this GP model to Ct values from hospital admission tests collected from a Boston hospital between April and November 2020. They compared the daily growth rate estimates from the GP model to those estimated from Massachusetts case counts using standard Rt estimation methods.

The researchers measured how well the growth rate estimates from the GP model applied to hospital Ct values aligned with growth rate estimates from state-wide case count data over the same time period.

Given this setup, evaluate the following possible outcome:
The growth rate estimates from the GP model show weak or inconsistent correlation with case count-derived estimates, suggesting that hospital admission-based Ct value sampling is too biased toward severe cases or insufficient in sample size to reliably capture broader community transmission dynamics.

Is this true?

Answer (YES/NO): NO